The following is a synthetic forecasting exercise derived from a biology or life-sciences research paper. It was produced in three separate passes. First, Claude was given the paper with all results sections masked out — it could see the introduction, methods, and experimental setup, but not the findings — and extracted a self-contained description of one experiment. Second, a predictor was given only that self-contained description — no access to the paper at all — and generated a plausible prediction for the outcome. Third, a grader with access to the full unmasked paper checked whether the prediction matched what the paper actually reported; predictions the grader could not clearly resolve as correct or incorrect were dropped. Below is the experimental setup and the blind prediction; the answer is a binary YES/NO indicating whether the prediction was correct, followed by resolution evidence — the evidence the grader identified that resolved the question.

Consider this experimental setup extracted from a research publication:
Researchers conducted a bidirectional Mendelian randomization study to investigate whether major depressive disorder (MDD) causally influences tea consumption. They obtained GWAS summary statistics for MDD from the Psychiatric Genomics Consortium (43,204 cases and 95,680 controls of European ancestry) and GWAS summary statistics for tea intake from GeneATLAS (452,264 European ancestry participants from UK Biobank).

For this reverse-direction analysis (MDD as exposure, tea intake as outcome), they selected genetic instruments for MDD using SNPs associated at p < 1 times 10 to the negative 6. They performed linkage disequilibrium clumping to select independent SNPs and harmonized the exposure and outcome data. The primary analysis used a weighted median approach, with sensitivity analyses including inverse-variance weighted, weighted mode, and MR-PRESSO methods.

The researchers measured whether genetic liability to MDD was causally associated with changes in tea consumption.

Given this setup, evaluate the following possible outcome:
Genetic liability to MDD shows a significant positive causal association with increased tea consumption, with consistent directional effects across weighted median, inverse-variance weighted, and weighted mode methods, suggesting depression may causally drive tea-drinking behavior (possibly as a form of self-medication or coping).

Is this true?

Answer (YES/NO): NO